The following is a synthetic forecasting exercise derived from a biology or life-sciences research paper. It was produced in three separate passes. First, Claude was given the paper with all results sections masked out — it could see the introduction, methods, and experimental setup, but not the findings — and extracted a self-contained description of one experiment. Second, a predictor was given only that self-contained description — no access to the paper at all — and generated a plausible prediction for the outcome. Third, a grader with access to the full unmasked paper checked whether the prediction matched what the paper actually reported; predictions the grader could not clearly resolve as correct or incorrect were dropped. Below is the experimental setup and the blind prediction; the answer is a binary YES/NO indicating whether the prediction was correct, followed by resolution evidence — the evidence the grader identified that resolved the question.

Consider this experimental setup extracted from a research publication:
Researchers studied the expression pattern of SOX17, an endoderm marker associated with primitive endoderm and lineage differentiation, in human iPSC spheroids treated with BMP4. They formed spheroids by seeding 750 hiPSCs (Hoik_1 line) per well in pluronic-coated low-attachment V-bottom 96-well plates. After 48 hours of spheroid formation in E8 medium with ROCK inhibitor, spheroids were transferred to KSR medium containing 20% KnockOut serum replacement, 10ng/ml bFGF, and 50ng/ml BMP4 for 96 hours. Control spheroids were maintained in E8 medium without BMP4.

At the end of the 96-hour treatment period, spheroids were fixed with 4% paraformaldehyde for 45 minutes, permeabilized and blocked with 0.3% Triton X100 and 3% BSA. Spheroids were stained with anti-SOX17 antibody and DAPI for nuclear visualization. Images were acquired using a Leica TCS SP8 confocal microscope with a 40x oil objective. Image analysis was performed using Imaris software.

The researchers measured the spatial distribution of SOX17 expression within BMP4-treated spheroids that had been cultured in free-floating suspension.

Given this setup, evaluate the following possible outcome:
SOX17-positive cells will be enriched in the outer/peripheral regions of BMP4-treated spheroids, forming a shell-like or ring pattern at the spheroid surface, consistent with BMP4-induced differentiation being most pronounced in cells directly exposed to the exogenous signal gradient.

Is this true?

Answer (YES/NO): NO